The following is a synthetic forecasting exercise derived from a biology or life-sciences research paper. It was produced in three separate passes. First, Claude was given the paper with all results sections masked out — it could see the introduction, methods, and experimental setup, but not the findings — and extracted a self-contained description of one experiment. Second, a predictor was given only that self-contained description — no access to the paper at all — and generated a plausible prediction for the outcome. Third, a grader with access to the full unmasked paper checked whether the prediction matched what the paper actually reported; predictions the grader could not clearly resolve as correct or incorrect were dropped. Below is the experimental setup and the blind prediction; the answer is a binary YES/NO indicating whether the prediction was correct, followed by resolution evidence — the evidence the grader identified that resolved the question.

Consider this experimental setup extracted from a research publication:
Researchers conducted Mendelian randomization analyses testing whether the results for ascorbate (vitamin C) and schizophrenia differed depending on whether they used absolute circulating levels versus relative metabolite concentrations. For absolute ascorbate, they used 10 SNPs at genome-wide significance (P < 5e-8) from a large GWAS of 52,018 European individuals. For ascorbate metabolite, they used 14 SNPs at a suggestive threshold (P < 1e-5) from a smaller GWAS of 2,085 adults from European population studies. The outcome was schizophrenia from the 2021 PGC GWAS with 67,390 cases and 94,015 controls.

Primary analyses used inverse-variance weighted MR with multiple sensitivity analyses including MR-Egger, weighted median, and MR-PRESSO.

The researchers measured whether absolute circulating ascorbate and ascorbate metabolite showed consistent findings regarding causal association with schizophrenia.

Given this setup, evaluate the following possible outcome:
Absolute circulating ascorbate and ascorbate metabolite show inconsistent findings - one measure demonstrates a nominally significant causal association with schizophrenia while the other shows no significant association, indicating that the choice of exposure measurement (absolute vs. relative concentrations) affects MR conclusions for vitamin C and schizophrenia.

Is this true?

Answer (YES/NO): NO